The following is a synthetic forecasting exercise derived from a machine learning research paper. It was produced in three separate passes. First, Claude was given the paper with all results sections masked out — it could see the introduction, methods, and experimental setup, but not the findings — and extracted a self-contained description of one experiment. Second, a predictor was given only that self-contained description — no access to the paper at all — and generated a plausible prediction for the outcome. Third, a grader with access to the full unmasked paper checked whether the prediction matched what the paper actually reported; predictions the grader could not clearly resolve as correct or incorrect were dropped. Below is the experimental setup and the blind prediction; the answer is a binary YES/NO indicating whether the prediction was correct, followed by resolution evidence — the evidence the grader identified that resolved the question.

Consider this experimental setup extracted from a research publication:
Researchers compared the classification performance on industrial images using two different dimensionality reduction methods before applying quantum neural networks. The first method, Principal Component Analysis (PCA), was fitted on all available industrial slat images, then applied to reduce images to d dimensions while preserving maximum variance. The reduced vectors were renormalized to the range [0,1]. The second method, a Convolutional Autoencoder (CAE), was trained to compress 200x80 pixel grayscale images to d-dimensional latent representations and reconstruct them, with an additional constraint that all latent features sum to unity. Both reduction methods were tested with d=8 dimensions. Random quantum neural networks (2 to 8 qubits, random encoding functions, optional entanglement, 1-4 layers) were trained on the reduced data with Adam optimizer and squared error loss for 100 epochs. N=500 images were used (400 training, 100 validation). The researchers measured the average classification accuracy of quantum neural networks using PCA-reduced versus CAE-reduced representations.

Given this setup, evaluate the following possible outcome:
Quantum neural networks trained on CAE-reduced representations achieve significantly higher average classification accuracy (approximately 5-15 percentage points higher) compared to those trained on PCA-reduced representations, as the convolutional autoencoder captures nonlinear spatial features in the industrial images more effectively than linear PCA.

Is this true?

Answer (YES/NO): NO